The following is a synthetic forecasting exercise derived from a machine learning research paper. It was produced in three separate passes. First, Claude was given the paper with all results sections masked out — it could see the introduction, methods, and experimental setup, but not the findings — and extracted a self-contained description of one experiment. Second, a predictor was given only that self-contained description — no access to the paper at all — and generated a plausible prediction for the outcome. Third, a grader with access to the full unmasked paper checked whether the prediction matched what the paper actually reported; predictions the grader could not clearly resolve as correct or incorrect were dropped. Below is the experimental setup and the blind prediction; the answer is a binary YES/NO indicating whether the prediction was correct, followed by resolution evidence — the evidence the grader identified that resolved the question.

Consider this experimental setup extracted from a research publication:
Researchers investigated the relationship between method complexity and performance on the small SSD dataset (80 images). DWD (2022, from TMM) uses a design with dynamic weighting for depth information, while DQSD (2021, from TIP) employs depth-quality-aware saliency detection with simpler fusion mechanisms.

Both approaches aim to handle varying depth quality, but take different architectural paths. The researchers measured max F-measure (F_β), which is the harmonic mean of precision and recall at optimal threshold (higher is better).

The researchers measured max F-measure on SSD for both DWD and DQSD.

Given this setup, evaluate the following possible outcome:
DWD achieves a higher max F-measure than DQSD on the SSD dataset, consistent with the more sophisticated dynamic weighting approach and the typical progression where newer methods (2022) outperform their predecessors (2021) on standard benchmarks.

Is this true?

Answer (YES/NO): NO